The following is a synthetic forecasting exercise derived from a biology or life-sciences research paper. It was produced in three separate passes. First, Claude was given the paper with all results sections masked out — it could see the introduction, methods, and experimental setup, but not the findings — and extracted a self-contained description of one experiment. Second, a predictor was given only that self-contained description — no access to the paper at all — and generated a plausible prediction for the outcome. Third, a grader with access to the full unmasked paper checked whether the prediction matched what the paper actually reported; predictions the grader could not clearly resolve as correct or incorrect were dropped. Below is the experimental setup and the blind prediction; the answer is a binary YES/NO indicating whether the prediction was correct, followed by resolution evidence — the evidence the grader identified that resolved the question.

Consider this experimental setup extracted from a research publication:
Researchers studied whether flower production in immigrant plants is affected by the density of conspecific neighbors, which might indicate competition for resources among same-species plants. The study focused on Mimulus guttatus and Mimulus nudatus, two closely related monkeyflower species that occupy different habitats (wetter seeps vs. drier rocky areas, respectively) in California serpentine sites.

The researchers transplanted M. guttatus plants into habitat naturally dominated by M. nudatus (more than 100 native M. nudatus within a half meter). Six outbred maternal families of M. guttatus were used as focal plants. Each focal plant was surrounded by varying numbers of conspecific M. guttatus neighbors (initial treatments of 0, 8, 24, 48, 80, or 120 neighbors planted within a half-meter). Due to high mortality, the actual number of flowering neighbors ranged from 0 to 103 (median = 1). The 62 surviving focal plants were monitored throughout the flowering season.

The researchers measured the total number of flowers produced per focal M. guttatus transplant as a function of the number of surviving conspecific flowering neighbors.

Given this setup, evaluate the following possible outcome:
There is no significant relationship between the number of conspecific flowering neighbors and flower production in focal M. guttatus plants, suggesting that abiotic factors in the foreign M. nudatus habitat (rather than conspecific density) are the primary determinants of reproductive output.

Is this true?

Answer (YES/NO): YES